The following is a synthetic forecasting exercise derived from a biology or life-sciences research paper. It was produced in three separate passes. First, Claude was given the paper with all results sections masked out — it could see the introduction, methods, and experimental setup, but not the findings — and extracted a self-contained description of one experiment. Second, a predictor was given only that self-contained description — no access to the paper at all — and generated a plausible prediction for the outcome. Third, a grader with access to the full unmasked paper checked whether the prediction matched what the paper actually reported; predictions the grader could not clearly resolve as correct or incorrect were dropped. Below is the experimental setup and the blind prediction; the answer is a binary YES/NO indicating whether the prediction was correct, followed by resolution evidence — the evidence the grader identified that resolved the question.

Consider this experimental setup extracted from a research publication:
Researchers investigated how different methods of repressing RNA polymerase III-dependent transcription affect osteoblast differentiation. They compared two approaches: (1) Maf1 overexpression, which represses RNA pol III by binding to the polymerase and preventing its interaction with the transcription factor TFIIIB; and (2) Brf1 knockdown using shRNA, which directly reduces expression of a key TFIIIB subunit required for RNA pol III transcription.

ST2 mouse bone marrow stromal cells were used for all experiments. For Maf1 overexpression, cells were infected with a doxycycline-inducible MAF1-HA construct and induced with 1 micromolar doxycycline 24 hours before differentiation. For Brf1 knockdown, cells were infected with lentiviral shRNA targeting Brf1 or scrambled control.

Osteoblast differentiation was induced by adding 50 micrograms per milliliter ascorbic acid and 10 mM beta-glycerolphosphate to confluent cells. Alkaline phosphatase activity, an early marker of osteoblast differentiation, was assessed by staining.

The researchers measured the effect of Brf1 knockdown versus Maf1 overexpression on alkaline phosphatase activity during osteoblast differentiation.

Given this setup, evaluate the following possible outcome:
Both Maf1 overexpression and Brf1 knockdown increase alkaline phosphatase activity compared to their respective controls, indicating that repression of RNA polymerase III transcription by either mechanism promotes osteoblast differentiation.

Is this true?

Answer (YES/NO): NO